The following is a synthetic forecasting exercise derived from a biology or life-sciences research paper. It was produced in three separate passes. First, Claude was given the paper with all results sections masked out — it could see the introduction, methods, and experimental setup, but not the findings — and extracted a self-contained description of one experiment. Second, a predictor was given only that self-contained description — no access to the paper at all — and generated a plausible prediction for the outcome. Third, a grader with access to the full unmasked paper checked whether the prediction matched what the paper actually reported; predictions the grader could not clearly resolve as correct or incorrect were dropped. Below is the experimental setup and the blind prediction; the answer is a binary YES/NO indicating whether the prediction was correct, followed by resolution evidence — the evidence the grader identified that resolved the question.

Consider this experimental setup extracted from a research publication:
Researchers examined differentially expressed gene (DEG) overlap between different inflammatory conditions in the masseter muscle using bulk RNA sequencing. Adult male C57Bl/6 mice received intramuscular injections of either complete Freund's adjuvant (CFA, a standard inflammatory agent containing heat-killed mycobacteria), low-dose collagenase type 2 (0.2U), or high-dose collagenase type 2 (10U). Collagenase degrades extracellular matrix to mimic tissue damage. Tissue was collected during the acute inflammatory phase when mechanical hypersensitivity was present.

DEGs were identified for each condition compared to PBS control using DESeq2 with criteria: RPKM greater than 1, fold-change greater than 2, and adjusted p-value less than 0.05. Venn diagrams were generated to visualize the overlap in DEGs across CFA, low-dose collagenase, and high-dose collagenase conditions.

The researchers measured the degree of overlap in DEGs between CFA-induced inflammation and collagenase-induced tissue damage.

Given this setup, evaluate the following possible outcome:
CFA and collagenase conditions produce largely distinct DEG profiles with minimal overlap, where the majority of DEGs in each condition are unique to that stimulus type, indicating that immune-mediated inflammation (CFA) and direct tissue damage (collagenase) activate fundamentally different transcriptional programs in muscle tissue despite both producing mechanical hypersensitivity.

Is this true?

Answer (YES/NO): YES